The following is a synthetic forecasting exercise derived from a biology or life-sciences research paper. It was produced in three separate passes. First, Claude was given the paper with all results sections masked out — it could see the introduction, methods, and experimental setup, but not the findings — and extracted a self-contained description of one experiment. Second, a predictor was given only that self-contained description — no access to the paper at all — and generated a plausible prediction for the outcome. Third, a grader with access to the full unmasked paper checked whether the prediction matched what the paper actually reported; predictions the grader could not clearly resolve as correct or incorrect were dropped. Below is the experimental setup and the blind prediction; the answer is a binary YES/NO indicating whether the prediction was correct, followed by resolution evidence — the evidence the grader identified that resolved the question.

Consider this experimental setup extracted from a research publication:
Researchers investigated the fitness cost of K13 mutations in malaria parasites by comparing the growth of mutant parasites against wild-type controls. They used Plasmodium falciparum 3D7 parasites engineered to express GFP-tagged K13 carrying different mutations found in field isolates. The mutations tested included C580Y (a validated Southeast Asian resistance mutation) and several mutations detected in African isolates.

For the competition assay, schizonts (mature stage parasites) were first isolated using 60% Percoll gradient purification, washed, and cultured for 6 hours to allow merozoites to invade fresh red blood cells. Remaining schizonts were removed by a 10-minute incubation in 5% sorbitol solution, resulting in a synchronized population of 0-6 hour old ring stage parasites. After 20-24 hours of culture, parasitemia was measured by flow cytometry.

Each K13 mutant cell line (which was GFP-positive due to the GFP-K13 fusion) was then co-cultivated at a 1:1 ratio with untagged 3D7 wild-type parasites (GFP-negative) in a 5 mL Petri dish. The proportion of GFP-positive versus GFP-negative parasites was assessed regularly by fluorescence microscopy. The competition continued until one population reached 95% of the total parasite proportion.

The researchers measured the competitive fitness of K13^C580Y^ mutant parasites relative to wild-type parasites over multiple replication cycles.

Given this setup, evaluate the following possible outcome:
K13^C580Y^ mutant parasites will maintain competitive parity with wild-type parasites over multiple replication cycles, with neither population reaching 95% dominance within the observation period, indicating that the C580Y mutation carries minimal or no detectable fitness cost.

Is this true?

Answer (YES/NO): NO